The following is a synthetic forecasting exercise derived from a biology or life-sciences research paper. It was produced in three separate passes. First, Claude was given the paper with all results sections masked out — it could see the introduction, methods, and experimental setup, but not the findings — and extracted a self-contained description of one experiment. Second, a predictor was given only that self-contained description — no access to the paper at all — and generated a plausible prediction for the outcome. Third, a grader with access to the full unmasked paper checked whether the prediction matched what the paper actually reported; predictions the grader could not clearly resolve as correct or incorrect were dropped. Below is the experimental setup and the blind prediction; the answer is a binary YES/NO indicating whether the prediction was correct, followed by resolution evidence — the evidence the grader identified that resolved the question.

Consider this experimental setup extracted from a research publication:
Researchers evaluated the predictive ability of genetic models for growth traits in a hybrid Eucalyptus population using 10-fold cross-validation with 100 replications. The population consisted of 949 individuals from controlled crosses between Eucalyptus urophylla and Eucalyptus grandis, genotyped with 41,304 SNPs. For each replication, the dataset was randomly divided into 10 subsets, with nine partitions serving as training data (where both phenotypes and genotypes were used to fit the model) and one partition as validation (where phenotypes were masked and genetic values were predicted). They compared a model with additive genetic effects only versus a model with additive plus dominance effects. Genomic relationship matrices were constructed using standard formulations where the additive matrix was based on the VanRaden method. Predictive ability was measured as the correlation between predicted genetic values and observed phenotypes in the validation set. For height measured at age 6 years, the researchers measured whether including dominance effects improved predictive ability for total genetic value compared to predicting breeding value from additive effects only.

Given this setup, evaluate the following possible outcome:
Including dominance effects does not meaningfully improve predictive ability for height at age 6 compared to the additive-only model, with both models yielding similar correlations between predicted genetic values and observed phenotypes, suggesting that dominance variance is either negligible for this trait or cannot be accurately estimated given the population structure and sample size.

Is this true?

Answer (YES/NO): NO